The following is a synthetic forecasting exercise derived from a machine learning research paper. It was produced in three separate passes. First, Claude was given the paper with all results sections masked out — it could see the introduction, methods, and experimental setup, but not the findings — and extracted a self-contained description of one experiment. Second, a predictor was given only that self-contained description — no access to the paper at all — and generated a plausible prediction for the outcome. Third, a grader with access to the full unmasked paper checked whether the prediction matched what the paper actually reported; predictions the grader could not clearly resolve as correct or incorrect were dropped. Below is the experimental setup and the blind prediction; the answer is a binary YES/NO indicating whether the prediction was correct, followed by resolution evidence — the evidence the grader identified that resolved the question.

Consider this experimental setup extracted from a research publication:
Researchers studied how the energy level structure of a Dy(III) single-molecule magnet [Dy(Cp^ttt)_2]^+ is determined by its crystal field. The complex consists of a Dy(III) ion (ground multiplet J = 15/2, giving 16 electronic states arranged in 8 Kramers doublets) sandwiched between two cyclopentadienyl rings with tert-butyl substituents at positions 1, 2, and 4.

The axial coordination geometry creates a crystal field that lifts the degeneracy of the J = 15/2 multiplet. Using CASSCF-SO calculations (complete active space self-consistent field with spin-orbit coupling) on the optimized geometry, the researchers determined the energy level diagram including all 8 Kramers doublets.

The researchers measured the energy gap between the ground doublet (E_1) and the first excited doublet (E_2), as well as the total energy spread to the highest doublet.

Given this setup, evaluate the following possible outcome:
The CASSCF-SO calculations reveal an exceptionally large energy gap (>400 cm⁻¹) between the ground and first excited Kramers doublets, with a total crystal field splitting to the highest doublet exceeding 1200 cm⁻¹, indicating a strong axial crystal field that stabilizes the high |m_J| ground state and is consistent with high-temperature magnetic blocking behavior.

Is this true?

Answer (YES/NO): YES